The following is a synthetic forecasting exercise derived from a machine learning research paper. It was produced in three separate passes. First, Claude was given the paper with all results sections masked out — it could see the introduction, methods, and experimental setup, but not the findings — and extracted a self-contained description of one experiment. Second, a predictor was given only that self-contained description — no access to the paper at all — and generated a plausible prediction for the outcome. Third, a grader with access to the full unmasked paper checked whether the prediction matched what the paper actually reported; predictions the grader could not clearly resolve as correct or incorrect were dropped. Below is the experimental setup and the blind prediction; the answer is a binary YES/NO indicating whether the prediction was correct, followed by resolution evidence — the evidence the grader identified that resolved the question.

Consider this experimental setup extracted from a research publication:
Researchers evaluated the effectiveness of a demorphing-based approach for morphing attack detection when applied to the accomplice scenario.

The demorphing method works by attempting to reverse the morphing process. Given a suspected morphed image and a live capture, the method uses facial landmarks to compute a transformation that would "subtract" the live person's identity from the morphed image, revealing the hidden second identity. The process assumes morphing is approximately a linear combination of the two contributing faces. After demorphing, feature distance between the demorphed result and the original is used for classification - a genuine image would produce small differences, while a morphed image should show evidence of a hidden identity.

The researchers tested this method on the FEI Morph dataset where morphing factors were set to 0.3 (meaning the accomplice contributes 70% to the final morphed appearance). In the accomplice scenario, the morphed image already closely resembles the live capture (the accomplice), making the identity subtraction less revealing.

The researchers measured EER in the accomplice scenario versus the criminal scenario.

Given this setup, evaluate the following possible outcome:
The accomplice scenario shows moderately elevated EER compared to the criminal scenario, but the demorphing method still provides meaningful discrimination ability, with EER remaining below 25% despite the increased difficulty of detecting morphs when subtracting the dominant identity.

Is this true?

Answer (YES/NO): YES